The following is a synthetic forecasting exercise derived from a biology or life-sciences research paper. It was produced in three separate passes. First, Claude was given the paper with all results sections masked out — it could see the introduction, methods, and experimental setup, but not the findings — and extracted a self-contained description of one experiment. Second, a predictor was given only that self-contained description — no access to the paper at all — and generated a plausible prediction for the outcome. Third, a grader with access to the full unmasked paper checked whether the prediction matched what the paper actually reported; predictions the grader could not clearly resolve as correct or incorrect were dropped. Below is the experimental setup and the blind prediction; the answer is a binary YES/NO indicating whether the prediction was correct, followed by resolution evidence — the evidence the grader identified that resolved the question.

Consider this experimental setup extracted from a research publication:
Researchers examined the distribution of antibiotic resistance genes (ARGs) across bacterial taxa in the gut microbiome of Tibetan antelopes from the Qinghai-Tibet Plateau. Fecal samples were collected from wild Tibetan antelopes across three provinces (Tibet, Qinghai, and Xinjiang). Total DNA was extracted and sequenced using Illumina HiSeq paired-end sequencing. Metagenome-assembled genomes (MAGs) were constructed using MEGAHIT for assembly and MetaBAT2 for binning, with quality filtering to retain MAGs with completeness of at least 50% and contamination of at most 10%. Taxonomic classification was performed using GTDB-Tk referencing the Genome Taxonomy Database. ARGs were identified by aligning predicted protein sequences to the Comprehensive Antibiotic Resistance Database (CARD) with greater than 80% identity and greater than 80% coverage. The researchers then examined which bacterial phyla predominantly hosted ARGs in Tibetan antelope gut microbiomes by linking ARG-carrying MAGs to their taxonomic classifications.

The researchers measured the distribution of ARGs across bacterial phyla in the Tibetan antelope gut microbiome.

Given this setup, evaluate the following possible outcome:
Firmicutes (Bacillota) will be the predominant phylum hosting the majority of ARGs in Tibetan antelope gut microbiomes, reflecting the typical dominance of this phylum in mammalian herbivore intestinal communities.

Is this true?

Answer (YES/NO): YES